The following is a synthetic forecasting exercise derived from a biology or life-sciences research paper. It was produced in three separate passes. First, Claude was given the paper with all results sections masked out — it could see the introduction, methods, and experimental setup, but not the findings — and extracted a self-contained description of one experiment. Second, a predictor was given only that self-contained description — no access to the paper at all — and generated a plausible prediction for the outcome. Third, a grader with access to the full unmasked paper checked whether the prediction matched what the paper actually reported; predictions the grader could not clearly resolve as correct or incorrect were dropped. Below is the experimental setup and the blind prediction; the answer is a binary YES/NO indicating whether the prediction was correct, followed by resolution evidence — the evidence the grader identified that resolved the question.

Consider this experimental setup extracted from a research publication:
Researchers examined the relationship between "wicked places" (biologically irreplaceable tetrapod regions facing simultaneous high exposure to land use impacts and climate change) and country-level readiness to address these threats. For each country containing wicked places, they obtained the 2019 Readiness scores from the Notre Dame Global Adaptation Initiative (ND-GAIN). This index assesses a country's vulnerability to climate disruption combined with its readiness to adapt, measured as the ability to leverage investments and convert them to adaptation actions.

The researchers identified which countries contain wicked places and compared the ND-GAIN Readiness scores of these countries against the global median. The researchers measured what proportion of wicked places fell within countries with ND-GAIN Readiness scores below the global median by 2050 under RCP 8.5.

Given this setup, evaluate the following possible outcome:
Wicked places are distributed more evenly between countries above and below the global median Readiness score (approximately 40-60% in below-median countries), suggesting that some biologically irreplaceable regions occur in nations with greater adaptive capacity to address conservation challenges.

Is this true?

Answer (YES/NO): NO